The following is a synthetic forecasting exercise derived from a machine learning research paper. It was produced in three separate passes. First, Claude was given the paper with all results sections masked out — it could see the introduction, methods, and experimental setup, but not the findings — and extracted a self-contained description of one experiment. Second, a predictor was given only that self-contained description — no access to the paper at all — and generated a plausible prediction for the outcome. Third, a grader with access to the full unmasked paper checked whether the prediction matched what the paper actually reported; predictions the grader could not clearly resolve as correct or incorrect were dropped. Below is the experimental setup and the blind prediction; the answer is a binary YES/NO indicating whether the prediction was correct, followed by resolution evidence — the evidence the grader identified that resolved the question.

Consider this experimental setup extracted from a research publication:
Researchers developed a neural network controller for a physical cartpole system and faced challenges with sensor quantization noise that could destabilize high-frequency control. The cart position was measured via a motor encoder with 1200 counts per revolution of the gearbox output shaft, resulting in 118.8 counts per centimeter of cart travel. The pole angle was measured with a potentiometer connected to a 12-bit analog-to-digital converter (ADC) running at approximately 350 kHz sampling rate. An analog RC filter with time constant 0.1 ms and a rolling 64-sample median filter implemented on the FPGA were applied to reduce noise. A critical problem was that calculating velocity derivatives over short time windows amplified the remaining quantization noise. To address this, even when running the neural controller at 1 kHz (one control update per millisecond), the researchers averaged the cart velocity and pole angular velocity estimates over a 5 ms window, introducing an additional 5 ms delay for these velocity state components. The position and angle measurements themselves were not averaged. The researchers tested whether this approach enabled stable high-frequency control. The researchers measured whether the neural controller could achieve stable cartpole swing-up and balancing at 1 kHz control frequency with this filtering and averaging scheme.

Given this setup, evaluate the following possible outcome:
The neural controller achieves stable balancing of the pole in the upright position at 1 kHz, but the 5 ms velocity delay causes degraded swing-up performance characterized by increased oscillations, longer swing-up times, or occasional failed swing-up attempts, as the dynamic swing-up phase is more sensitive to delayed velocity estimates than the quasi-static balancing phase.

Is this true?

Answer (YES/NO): NO